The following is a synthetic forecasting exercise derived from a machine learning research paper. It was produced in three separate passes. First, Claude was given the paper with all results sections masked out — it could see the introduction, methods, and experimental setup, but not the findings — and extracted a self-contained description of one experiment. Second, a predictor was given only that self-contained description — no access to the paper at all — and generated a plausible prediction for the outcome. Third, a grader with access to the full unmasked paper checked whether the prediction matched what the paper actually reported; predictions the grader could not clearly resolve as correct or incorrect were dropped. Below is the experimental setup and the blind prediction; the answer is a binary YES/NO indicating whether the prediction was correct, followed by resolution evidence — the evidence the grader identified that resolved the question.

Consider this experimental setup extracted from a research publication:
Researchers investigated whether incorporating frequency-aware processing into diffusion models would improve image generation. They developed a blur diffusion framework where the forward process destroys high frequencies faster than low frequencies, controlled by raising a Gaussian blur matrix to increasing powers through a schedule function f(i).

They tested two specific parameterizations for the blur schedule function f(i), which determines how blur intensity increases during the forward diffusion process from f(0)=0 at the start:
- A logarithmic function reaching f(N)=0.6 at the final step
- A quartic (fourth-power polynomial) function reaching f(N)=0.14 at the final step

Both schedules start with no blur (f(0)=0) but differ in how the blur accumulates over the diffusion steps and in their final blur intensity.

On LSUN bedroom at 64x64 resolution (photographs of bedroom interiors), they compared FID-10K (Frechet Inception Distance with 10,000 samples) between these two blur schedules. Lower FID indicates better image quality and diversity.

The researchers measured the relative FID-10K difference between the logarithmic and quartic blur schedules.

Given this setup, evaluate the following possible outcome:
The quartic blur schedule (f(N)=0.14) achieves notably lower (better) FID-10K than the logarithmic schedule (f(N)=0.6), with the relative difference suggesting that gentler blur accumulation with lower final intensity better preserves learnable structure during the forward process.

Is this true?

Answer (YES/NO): YES